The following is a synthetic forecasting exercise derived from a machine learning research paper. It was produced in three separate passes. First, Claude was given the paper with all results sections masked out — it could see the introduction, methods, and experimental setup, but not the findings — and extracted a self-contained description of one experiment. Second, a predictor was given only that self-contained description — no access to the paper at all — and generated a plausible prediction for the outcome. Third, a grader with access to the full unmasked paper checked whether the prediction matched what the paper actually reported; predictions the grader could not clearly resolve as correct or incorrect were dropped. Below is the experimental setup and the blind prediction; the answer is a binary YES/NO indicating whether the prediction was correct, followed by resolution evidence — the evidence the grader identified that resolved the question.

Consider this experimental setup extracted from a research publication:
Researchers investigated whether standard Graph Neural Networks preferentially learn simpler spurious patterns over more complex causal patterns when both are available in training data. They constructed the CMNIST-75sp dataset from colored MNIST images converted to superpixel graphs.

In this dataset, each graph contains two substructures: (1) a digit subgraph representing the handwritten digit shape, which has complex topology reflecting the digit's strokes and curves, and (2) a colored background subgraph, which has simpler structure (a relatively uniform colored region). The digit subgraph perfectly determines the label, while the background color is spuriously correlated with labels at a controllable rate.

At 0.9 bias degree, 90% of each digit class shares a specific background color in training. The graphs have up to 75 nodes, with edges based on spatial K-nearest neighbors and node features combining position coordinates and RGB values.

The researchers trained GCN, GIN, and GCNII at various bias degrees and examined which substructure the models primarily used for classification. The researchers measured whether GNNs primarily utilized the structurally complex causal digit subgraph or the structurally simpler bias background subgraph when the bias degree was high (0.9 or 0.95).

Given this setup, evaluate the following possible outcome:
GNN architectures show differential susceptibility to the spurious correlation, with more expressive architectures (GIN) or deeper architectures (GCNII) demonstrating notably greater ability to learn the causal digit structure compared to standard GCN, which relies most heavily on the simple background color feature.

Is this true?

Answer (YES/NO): NO